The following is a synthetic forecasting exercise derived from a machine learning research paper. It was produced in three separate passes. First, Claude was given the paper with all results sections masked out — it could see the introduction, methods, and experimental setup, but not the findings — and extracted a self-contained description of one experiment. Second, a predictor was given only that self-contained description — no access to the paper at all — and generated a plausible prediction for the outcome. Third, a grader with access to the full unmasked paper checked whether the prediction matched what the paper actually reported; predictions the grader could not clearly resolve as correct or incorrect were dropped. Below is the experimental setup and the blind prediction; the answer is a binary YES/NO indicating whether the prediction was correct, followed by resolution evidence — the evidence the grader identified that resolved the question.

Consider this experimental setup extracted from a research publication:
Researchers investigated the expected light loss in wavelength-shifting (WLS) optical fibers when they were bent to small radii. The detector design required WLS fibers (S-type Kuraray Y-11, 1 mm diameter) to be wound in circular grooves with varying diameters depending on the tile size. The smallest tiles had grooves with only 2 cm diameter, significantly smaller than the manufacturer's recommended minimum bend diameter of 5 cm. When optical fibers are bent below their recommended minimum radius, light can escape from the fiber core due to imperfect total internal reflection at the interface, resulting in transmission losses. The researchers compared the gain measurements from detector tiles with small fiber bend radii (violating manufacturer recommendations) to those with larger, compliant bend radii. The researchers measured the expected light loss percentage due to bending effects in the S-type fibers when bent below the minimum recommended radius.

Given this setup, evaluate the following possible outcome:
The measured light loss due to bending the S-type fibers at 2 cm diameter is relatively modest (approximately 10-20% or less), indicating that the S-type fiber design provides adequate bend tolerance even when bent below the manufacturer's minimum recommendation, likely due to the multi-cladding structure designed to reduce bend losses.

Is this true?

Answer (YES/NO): NO